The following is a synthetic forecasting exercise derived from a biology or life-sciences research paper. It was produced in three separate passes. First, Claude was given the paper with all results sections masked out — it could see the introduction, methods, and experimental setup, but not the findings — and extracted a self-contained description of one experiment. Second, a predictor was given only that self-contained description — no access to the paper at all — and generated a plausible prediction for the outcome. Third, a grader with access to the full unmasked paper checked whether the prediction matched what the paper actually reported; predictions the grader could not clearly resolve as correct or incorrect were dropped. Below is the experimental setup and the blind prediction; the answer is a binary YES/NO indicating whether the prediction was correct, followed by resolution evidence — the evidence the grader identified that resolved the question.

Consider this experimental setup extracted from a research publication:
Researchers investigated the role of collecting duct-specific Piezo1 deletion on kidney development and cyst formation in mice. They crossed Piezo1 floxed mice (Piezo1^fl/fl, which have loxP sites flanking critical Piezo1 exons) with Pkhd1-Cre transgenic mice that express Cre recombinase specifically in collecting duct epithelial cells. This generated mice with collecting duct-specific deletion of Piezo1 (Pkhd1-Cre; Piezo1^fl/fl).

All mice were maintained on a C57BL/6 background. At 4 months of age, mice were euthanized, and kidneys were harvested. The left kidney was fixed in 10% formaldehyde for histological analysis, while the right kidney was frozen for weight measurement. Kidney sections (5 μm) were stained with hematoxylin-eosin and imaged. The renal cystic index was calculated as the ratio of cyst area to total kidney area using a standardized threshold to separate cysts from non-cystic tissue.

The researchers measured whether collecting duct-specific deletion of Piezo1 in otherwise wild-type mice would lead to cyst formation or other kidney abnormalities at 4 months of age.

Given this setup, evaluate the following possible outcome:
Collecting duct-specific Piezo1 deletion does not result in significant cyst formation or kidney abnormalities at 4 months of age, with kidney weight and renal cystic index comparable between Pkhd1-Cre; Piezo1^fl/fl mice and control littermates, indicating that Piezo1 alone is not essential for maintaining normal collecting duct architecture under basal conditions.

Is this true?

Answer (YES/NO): YES